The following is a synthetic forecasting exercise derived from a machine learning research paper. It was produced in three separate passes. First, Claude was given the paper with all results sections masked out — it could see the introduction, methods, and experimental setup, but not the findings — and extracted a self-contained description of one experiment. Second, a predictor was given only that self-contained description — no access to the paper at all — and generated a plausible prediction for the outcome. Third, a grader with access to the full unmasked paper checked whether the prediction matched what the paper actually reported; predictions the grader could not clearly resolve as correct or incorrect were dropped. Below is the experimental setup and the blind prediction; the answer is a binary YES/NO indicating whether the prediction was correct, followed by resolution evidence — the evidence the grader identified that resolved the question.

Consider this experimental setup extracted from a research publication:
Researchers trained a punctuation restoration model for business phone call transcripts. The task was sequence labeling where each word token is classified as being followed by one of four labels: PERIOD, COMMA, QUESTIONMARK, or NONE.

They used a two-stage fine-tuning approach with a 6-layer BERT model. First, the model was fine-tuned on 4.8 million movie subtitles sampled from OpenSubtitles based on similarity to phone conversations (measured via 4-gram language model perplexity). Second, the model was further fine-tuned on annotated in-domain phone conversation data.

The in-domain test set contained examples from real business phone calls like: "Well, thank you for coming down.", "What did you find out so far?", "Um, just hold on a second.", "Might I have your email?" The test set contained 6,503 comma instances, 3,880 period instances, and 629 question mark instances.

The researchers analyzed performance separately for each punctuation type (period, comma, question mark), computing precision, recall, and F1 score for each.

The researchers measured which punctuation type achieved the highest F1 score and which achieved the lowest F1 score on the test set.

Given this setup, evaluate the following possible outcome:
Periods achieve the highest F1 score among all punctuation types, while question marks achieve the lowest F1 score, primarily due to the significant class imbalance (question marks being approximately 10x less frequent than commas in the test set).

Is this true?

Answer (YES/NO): NO